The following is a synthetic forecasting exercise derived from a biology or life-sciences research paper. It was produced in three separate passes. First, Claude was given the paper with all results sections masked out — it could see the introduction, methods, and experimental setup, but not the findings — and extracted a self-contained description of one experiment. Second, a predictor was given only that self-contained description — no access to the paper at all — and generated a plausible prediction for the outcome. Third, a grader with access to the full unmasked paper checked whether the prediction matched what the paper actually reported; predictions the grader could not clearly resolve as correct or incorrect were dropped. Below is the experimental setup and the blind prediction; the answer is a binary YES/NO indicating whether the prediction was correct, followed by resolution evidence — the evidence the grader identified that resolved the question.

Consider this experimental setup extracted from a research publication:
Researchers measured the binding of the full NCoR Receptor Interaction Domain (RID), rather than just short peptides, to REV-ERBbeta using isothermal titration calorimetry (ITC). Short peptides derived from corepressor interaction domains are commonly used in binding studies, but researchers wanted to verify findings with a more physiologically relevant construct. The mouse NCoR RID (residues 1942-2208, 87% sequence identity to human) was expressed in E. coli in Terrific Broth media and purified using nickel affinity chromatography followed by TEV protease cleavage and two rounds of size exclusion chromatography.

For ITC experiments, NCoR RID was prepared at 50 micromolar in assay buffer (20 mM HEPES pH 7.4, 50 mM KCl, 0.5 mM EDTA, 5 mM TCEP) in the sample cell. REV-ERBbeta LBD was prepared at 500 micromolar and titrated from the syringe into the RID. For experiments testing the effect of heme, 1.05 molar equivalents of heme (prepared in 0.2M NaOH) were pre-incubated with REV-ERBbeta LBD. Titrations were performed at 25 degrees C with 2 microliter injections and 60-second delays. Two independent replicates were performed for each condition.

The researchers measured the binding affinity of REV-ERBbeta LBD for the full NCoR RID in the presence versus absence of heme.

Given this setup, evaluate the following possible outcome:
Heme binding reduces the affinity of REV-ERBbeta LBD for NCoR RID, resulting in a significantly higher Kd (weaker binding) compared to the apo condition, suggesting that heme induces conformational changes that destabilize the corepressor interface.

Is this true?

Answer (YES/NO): NO